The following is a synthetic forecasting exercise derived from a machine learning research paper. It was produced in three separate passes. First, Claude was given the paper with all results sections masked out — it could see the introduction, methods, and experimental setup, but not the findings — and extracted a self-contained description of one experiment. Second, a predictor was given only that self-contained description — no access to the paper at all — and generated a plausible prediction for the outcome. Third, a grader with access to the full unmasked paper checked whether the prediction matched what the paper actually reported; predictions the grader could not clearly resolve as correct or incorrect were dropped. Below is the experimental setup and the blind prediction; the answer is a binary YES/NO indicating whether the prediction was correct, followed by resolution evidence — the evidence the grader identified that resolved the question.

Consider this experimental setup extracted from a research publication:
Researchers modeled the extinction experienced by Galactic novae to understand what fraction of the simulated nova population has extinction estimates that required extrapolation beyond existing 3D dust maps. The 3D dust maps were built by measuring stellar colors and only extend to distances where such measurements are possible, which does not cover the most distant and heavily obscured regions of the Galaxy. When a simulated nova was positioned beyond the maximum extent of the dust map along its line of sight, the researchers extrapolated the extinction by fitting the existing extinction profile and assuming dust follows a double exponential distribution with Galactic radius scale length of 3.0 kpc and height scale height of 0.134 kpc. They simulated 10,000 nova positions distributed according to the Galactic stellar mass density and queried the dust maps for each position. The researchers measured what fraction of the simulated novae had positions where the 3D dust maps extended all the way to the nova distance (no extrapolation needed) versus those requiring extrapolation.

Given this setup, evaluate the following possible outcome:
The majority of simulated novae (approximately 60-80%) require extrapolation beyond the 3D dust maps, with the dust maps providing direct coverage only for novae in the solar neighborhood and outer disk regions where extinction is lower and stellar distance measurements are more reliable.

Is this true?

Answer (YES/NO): NO